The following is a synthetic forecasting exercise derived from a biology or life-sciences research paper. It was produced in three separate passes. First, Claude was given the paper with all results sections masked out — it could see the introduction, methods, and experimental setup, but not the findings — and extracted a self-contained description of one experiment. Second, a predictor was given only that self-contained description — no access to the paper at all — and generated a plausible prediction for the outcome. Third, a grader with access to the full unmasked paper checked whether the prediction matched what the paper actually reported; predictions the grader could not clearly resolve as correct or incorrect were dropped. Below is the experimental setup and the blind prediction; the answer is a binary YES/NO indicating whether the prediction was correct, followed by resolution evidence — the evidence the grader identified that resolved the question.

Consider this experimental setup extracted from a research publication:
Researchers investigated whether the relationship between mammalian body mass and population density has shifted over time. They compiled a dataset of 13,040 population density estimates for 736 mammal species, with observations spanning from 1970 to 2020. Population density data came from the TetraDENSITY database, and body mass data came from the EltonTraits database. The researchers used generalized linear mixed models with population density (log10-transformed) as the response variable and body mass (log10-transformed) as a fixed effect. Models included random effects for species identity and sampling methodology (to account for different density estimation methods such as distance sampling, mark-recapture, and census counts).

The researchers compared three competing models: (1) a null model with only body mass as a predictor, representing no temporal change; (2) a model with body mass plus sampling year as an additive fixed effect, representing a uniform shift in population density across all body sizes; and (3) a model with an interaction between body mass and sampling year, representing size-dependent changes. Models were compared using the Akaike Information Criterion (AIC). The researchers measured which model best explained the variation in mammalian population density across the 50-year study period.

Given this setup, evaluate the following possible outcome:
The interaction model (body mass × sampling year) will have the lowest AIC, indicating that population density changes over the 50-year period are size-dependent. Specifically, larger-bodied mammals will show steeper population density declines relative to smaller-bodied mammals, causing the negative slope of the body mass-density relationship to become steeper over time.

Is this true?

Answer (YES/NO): NO